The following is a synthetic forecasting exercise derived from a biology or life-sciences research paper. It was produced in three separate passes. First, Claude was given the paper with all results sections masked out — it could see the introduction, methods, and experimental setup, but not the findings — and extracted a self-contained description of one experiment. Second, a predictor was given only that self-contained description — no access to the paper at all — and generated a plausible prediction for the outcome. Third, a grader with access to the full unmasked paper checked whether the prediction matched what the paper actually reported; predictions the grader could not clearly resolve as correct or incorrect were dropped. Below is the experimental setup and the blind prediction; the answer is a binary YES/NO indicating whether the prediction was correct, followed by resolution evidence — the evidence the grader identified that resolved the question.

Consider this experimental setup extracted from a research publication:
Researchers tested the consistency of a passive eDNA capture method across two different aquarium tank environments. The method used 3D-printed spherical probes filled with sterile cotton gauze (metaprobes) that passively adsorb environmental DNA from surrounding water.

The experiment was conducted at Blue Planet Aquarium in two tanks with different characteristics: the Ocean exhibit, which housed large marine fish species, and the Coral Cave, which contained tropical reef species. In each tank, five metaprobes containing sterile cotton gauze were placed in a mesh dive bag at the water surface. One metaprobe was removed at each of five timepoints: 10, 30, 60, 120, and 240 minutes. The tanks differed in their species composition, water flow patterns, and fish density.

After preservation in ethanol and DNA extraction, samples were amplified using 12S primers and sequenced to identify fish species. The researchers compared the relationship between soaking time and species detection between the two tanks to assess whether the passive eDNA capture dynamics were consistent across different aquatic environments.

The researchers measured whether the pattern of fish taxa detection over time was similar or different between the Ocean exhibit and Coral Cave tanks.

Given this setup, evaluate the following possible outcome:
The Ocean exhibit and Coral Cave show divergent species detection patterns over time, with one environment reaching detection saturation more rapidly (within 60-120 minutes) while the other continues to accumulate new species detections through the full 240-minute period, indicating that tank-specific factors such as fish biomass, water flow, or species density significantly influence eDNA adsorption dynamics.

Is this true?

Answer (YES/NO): NO